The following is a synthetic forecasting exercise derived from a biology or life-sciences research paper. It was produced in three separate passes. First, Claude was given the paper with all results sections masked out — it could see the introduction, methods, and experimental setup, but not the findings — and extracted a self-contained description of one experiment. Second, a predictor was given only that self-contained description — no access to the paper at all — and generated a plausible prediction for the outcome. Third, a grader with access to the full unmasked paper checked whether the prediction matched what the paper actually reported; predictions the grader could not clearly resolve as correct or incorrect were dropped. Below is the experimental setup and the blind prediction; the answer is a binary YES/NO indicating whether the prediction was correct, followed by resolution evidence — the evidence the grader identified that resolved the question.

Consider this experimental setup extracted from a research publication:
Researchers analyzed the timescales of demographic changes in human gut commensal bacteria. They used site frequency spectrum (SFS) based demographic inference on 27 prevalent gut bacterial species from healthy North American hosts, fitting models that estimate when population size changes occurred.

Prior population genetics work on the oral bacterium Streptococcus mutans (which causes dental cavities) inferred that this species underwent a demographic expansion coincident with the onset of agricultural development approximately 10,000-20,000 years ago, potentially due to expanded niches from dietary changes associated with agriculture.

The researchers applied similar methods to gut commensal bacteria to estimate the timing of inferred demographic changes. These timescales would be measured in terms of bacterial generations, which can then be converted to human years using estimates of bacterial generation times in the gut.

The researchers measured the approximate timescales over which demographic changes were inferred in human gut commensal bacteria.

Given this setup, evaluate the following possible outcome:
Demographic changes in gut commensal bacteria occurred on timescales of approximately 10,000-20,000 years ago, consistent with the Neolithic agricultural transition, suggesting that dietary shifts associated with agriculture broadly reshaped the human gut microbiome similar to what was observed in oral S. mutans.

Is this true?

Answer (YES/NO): NO